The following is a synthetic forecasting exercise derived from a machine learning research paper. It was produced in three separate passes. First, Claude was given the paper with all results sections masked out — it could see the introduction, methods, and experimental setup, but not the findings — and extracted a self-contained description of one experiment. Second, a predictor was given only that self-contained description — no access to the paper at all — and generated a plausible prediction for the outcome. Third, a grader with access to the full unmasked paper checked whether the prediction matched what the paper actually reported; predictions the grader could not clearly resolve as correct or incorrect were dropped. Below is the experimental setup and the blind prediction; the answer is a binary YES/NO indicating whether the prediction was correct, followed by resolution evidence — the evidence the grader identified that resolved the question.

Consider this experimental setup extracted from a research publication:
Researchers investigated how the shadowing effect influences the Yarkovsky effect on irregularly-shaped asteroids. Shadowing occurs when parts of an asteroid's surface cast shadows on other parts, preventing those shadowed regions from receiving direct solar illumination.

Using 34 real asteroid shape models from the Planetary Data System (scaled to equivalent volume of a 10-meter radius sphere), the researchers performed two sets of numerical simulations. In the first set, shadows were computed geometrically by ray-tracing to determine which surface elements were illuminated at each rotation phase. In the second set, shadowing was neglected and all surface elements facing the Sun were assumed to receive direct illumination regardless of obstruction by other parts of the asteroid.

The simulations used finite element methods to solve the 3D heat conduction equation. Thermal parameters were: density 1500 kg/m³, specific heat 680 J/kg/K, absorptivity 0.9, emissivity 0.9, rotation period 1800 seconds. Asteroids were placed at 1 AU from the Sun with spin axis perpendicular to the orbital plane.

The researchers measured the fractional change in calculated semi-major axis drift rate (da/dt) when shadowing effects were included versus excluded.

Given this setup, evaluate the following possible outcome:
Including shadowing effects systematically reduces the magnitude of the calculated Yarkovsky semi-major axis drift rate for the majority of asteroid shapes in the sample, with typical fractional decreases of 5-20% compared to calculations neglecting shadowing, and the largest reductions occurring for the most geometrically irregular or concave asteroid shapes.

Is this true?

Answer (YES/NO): NO